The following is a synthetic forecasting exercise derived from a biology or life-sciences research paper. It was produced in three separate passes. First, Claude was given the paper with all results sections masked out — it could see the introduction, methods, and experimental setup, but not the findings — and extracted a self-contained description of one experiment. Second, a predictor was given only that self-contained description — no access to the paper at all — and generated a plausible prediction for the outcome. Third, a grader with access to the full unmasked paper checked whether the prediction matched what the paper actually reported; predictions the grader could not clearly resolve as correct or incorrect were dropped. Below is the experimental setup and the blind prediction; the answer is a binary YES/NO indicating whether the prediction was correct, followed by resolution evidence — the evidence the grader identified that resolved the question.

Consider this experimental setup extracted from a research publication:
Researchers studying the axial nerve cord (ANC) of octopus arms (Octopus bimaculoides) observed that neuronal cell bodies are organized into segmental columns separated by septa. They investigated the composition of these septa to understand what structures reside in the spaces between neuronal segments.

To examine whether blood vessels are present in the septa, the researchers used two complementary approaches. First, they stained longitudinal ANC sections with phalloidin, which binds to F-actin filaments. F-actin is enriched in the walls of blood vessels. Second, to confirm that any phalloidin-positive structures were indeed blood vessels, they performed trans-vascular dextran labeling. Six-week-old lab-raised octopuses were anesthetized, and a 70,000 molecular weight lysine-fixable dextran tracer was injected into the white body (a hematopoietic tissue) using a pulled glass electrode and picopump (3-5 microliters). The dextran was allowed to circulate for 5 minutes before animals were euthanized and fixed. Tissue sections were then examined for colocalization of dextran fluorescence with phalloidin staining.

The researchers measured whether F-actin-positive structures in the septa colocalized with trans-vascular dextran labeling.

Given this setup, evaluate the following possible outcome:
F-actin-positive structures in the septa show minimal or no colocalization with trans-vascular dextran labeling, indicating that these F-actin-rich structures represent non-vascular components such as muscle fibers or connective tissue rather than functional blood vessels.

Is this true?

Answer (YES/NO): NO